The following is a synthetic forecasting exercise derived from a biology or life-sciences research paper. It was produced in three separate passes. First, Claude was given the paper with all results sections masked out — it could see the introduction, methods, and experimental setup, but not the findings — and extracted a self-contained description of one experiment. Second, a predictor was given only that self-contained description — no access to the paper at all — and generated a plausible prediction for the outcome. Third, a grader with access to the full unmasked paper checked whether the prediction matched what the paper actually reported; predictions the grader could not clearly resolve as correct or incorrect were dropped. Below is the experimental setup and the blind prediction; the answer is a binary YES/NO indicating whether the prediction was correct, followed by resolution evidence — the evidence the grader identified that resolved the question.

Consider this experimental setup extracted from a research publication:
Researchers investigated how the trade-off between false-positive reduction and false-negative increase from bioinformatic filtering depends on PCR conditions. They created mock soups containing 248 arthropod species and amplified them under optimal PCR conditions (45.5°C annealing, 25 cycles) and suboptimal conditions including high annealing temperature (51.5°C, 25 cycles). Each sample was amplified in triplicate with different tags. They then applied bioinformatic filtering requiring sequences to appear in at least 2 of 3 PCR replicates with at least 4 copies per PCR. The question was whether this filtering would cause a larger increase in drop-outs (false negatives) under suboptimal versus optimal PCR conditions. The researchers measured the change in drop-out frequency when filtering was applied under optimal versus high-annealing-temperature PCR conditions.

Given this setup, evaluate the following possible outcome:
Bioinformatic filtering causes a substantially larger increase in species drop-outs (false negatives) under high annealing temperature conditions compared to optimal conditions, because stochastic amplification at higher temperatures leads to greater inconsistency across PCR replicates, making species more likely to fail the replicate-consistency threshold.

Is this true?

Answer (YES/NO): YES